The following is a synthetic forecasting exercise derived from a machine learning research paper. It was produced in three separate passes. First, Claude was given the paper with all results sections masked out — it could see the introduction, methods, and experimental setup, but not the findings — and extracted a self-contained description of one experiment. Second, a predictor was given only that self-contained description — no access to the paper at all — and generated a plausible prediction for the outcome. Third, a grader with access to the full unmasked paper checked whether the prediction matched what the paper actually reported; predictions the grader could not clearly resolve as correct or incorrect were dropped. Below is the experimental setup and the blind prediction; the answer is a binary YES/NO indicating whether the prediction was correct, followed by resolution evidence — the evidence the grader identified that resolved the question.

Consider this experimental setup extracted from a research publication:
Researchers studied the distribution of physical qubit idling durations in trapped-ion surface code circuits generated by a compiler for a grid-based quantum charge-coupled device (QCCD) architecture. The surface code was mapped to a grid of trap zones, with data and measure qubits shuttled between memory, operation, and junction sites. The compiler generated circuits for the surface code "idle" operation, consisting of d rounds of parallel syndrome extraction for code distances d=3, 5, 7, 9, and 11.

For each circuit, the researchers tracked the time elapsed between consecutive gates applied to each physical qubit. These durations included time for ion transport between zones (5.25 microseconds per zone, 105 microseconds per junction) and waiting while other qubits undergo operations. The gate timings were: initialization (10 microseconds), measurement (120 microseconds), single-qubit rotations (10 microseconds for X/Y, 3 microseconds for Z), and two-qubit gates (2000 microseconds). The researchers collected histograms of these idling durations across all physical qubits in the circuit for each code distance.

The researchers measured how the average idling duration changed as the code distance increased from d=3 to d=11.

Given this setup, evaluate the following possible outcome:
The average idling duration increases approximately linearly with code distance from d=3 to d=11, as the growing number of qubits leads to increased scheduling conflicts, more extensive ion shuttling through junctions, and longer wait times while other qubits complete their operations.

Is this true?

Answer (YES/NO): NO